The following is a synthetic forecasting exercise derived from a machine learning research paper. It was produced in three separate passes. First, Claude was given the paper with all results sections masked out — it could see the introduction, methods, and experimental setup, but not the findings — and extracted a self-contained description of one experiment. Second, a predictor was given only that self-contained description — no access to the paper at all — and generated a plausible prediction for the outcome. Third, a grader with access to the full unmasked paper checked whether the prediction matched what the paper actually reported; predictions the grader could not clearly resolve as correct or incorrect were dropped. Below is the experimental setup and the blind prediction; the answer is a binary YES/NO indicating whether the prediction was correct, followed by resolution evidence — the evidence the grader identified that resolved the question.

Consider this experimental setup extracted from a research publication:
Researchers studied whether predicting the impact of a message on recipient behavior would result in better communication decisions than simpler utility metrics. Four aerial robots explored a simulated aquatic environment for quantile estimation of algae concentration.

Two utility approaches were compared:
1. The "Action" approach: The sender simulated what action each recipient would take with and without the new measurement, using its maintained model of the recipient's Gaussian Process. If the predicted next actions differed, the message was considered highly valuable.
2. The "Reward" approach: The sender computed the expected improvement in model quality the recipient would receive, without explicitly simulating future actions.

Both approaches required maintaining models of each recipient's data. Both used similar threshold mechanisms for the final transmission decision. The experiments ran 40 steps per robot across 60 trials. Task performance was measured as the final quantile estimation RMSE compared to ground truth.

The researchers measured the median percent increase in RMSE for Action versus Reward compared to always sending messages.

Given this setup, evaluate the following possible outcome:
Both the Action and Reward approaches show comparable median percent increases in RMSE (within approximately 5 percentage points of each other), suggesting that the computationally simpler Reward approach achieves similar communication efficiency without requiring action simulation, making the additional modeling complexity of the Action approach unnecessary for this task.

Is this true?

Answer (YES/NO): NO